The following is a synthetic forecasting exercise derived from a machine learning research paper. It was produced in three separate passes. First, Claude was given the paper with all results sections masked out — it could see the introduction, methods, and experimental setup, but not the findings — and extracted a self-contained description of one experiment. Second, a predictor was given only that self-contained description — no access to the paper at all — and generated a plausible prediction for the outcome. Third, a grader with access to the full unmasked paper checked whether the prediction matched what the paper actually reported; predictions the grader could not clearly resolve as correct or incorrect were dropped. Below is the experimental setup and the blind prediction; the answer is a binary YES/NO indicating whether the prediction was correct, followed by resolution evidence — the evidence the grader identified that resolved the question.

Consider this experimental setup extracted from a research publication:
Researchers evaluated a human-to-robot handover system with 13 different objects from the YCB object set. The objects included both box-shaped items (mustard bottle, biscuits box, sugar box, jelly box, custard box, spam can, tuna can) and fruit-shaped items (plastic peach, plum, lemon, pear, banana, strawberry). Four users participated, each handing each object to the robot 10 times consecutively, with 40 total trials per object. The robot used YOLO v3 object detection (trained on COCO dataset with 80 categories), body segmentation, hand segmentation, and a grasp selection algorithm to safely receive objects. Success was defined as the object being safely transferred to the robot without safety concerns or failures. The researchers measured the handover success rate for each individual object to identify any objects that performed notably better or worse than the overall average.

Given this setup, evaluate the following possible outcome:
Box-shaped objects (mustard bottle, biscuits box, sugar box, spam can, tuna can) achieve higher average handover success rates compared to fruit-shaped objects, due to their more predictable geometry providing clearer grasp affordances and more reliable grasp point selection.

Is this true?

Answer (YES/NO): NO